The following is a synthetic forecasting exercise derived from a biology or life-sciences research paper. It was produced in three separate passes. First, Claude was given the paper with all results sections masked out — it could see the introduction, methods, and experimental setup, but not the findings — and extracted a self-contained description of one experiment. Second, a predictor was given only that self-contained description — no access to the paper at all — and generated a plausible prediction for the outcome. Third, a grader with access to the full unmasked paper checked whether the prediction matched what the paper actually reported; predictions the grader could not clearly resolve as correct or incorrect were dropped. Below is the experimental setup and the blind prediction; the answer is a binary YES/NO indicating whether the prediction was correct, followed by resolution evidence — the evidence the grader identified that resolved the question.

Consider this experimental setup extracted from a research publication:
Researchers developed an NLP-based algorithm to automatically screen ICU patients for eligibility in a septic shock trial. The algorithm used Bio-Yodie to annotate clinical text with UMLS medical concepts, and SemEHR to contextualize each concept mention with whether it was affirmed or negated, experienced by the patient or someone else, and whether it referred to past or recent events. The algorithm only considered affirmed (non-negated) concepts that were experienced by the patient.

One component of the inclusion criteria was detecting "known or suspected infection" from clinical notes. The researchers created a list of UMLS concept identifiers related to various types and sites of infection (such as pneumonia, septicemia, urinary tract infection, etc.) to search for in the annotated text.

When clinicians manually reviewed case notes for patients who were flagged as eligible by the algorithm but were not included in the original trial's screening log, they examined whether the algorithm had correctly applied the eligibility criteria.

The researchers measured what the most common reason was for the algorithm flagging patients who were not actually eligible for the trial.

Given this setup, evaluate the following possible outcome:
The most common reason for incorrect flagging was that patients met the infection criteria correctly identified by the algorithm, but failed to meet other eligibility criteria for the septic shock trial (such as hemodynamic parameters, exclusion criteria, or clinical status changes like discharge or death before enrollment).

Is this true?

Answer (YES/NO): NO